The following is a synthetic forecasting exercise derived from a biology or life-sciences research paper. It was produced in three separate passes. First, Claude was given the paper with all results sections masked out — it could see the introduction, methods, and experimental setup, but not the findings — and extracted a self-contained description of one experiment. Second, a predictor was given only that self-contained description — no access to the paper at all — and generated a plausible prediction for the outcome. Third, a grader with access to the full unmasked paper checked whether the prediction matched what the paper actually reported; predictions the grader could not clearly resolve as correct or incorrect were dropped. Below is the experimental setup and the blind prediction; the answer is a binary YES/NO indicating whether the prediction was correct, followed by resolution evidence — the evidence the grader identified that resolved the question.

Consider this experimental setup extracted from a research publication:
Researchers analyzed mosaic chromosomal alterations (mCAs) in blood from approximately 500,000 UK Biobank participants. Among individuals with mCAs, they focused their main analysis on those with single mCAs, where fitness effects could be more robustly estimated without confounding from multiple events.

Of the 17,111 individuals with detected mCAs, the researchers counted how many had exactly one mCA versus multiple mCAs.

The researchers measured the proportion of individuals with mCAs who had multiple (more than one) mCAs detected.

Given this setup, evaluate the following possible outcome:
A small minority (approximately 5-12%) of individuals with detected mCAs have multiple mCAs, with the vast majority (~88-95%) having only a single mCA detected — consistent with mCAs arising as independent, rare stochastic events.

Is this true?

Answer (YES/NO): NO